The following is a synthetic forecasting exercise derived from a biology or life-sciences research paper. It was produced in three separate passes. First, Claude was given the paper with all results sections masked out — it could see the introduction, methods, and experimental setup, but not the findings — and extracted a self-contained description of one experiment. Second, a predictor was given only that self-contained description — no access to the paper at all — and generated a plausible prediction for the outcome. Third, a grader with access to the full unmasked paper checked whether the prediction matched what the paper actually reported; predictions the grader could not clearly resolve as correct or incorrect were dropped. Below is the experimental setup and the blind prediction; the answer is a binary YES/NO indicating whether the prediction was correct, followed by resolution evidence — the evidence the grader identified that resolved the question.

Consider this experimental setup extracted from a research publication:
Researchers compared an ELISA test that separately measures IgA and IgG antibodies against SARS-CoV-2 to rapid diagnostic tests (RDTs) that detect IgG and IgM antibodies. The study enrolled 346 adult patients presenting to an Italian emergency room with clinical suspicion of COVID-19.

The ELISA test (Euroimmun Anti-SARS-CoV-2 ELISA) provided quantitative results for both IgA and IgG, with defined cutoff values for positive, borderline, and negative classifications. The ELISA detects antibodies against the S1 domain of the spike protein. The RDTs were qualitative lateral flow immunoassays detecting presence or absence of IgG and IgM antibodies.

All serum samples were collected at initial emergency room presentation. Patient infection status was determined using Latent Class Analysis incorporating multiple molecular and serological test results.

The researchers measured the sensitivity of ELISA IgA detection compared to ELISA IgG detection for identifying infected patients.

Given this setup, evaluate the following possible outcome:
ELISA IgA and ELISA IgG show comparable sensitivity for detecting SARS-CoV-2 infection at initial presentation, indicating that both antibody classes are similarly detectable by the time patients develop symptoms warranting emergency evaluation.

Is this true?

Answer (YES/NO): NO